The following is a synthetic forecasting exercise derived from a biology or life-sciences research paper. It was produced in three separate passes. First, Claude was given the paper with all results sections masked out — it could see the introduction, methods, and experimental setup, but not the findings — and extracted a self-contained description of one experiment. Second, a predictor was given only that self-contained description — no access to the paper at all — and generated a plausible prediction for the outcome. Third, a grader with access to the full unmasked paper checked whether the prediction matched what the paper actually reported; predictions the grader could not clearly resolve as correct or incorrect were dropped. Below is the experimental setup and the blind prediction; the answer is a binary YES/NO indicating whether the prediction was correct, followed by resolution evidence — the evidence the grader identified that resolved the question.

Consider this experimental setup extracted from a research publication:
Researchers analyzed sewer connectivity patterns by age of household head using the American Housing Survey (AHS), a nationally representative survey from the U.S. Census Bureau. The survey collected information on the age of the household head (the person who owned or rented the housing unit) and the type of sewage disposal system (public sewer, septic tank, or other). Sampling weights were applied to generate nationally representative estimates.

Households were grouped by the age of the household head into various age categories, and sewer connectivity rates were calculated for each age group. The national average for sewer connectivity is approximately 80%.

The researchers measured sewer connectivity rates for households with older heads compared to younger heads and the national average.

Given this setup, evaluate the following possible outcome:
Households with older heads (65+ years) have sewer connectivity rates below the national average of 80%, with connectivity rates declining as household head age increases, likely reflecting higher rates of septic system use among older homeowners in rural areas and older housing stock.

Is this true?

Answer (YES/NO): NO